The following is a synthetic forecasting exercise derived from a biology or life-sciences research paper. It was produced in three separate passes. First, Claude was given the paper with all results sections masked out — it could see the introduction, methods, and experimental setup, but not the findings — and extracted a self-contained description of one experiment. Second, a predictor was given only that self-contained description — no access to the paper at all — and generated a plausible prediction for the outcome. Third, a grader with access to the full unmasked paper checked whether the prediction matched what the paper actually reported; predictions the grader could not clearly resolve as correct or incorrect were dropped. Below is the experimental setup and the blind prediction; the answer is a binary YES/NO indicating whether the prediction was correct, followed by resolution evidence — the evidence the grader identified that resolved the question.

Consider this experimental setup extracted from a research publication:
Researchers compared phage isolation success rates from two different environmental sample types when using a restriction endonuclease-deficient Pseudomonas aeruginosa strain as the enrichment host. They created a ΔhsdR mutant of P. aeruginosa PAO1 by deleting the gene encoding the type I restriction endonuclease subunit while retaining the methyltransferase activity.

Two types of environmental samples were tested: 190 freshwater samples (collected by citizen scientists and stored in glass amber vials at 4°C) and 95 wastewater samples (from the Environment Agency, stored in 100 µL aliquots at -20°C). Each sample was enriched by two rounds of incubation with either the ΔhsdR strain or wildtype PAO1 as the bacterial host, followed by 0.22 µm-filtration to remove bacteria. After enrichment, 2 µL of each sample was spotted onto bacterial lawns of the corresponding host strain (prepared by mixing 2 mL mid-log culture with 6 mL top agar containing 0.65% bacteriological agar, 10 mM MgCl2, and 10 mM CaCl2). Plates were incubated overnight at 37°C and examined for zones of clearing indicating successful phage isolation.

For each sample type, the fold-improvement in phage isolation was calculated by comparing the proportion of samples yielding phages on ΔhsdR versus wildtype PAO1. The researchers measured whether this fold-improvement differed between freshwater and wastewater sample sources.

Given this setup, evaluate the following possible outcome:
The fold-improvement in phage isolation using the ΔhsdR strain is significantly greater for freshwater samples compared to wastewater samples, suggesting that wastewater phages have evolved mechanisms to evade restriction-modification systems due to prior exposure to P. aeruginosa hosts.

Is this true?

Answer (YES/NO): NO